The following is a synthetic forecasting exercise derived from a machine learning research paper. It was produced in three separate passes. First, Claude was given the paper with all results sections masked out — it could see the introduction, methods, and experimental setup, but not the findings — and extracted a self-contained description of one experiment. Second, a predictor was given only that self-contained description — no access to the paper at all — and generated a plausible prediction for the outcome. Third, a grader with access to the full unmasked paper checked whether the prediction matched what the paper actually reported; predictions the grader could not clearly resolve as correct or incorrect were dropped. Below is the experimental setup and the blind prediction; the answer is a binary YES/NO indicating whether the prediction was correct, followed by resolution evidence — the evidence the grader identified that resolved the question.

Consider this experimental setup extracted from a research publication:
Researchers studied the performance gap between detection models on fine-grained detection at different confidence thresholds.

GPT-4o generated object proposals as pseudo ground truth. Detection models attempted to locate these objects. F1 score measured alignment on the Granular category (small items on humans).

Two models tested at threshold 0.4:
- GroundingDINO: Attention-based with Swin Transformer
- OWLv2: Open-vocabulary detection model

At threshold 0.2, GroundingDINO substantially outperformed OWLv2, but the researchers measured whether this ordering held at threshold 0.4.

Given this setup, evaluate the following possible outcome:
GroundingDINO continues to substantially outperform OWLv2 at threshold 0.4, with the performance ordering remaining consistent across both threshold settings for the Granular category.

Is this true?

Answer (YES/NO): NO